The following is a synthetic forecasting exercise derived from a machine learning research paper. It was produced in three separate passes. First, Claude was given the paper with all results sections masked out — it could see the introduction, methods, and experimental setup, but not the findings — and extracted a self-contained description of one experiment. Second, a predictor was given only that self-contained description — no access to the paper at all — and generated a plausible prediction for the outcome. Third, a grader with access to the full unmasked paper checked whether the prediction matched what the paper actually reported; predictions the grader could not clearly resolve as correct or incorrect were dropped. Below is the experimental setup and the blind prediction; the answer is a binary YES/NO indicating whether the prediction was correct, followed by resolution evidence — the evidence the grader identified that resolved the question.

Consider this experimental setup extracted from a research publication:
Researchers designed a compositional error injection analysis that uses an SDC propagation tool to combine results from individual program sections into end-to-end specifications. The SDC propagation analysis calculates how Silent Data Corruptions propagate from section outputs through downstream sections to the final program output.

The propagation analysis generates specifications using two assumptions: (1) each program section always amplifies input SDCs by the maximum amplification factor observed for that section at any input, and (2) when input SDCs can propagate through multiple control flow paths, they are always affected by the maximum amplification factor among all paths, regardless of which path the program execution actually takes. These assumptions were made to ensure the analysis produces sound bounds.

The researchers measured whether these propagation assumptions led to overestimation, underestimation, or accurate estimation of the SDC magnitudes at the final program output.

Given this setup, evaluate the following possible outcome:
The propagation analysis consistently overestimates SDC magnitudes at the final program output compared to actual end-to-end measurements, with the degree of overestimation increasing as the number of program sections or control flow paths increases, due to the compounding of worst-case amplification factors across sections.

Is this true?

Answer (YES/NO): NO